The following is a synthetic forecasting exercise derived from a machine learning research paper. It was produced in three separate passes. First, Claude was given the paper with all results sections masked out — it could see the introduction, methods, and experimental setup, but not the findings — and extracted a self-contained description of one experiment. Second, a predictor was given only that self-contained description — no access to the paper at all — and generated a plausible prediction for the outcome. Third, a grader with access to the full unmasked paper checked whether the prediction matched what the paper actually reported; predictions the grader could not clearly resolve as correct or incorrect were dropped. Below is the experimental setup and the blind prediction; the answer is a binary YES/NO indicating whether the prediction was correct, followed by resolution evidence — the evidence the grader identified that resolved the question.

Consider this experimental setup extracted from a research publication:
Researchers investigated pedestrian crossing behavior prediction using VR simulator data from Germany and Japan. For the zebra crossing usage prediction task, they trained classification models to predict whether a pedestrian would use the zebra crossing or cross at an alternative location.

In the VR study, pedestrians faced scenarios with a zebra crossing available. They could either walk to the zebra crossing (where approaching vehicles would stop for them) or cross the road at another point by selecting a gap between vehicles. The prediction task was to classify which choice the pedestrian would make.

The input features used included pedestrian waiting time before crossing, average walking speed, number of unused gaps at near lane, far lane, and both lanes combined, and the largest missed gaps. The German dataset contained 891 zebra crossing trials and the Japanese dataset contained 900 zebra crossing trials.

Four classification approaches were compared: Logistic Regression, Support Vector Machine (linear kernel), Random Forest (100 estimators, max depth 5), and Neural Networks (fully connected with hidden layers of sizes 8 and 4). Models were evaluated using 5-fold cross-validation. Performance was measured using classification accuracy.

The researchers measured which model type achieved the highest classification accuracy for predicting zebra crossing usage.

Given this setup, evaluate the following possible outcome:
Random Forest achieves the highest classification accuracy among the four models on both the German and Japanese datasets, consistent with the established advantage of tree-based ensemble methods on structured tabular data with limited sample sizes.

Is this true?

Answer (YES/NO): NO